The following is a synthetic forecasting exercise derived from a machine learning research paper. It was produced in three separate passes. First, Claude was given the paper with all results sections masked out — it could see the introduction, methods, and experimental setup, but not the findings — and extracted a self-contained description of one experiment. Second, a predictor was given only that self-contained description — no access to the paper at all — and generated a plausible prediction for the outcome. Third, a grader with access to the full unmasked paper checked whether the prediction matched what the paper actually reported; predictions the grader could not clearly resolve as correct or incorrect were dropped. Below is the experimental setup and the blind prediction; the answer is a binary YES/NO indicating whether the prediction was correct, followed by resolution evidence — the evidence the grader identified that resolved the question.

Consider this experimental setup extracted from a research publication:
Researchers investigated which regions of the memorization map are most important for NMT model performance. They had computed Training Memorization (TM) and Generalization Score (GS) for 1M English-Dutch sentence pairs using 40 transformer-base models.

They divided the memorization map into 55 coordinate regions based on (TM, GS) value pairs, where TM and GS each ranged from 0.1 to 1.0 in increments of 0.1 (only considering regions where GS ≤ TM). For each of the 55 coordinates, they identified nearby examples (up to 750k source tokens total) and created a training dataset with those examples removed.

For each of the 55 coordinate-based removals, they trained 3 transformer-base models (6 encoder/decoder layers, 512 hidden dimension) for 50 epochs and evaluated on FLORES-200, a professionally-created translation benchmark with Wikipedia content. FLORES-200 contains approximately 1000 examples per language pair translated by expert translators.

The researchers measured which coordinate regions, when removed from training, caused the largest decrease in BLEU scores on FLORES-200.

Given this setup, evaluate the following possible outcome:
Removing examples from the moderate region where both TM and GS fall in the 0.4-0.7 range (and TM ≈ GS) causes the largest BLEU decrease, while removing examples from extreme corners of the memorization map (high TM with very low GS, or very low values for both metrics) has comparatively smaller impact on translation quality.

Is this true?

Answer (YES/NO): NO